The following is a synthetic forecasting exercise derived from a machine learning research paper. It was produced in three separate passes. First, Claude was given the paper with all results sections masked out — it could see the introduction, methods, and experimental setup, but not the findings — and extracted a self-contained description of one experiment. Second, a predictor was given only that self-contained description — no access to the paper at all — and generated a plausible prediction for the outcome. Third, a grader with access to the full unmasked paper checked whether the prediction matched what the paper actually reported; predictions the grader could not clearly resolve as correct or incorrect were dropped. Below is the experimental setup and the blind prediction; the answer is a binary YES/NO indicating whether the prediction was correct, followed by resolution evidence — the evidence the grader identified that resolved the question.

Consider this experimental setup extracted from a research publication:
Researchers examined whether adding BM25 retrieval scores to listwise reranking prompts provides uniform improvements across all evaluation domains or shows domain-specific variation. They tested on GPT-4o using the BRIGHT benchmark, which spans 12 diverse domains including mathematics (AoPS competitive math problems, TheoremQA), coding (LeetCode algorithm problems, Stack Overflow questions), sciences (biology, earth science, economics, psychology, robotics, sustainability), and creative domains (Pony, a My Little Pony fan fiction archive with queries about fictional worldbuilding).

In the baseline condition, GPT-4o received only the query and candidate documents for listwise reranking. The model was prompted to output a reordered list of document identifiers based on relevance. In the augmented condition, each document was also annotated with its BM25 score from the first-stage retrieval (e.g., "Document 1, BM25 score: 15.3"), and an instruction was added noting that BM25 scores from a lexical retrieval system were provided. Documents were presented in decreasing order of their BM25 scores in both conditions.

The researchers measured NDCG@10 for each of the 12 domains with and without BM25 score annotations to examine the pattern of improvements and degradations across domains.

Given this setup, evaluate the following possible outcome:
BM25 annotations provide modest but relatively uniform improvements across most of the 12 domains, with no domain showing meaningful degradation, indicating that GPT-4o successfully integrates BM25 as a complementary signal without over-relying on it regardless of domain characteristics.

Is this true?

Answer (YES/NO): NO